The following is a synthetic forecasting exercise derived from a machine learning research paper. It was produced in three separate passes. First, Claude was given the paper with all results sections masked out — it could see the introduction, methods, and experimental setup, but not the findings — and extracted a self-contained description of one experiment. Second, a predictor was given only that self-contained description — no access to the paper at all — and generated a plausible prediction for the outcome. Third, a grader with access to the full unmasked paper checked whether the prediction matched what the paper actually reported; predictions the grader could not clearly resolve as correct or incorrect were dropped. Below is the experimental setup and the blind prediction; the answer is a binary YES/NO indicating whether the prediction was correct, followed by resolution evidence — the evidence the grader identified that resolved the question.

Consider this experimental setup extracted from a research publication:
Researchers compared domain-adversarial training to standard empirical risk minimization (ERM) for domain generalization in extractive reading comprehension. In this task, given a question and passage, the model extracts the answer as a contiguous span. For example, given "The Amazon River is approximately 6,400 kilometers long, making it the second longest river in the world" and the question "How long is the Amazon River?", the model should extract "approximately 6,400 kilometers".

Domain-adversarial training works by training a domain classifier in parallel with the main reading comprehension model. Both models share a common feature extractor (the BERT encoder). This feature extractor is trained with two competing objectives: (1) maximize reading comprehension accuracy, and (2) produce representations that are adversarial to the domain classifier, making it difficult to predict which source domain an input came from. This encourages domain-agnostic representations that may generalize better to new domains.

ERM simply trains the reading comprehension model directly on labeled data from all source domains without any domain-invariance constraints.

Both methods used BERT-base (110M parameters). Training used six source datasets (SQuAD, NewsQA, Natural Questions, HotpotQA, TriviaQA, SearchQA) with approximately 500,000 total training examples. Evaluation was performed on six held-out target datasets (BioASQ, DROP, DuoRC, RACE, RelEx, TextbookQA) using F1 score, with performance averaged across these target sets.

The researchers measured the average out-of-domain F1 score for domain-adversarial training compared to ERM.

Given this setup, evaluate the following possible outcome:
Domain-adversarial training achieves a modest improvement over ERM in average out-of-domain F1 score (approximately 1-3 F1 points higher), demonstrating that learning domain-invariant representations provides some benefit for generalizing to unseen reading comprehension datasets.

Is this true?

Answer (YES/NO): NO